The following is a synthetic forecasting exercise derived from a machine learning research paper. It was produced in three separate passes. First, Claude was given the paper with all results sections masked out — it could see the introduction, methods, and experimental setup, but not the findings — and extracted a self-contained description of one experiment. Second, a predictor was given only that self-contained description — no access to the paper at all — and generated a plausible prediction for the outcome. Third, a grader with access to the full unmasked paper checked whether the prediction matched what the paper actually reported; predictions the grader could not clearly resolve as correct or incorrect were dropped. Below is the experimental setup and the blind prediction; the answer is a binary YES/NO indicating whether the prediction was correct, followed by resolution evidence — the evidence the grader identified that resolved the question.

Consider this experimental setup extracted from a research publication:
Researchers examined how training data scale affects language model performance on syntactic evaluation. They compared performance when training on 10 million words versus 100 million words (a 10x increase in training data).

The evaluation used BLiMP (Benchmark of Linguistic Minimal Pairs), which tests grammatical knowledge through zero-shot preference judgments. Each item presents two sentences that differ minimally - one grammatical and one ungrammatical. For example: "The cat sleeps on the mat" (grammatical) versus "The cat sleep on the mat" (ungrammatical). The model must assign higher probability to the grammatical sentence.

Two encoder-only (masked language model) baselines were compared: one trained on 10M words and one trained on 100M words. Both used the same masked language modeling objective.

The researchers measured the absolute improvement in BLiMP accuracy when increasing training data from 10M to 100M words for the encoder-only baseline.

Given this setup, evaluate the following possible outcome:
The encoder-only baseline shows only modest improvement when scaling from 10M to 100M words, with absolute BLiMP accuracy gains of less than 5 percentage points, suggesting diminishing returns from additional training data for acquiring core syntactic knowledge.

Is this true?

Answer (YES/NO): NO